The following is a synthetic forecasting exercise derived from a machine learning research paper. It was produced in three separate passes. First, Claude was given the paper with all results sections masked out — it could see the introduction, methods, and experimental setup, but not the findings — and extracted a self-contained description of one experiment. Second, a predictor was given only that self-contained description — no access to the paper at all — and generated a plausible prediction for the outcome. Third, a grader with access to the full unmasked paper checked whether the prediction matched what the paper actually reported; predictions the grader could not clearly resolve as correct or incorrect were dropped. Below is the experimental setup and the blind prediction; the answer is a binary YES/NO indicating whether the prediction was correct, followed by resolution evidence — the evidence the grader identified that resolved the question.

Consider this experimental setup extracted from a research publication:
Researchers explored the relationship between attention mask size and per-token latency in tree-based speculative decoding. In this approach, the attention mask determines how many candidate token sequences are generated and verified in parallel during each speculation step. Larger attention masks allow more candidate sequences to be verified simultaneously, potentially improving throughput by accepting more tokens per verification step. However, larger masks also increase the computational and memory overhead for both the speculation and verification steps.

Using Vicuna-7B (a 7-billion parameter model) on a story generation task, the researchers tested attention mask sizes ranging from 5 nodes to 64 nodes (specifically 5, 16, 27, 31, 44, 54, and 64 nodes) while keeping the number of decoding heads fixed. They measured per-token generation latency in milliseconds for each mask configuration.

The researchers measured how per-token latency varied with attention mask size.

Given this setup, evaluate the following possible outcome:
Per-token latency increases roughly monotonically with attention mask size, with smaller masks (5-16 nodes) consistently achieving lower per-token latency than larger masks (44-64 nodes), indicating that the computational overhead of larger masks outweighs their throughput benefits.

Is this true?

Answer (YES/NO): NO